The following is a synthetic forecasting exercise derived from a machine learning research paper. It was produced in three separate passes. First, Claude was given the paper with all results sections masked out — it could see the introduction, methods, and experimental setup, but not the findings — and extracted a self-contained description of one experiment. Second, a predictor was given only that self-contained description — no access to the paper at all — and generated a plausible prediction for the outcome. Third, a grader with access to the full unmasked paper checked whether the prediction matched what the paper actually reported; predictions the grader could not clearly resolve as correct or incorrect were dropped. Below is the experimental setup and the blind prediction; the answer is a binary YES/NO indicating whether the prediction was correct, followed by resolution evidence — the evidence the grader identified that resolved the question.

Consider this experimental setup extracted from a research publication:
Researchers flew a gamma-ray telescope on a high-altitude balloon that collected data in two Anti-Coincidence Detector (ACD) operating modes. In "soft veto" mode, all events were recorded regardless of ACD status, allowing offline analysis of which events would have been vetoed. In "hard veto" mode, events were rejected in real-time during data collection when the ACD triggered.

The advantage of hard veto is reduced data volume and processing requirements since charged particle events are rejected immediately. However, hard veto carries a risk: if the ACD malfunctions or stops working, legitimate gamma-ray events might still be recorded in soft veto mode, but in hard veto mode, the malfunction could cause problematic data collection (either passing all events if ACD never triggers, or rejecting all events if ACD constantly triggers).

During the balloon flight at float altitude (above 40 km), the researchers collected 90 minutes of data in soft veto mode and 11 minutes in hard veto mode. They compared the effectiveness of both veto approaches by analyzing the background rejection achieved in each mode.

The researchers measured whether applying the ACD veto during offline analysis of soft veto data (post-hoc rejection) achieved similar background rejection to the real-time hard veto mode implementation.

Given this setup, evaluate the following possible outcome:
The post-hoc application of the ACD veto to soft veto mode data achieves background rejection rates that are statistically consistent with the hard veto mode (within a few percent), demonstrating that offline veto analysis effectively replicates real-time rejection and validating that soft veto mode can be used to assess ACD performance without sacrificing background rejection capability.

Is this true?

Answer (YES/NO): YES